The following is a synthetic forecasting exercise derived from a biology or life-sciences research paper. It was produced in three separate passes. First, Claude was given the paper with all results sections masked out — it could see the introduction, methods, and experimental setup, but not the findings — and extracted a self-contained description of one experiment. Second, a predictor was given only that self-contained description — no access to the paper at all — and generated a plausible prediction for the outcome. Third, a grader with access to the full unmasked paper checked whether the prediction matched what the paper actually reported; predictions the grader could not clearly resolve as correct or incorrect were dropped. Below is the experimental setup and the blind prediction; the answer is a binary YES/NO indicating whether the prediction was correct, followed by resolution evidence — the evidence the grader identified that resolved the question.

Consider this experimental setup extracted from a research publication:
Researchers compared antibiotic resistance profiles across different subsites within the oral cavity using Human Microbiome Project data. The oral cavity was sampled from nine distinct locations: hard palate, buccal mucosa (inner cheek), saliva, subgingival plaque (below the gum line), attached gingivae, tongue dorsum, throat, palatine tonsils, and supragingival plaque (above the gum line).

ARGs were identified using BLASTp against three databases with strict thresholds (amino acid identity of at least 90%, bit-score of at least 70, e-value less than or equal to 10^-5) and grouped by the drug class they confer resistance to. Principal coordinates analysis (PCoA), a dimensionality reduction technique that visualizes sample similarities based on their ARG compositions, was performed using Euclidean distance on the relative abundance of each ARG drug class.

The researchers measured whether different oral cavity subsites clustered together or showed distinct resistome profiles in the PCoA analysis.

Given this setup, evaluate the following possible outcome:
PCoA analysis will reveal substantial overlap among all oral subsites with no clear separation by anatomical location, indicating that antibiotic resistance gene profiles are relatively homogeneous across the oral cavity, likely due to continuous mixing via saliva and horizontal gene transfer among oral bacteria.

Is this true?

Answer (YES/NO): YES